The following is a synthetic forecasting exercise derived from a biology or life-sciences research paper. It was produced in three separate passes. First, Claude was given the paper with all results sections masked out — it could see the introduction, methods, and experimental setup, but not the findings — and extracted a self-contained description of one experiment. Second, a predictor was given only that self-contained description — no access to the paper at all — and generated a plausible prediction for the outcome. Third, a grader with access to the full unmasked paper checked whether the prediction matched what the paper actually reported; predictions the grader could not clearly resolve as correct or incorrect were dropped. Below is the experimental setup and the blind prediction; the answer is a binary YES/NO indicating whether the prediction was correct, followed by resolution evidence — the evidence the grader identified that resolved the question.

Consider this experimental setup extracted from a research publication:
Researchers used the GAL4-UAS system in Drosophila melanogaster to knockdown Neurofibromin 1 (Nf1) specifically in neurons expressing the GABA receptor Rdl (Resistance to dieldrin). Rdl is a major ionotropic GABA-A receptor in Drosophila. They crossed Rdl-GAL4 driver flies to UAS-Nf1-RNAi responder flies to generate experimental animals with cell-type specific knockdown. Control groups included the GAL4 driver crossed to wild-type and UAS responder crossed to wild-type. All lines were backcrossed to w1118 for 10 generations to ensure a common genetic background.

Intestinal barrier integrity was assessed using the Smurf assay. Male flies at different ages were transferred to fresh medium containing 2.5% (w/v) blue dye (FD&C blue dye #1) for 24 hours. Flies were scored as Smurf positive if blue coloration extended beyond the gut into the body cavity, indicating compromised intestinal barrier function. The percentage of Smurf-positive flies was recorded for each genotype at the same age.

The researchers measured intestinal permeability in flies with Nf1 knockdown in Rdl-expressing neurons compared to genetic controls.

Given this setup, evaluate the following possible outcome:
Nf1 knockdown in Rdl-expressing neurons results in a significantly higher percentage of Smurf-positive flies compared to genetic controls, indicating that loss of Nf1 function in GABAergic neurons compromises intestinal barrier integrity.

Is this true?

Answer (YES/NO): NO